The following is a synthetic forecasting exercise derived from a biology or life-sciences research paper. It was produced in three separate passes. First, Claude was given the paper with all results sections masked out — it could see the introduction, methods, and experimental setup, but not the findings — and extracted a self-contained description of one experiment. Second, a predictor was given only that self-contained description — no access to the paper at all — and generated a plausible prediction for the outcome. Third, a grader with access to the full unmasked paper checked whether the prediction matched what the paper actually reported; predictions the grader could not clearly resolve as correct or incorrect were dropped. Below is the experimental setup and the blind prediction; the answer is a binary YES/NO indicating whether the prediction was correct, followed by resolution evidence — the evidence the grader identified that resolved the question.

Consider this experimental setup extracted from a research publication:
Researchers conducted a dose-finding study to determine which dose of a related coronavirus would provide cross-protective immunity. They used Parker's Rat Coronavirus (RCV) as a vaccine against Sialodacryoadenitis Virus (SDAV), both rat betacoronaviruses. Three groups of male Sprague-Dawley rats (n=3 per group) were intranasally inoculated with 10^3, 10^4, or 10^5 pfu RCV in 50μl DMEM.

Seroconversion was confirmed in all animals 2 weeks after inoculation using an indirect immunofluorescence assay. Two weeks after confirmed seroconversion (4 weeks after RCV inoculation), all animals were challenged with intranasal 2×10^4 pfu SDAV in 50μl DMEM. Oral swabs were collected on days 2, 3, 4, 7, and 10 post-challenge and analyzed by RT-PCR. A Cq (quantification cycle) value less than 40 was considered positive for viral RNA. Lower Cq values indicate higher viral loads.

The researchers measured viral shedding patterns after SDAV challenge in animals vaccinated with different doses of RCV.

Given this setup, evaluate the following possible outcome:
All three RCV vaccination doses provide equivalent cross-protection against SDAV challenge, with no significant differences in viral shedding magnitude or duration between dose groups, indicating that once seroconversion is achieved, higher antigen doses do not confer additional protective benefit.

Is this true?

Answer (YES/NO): NO